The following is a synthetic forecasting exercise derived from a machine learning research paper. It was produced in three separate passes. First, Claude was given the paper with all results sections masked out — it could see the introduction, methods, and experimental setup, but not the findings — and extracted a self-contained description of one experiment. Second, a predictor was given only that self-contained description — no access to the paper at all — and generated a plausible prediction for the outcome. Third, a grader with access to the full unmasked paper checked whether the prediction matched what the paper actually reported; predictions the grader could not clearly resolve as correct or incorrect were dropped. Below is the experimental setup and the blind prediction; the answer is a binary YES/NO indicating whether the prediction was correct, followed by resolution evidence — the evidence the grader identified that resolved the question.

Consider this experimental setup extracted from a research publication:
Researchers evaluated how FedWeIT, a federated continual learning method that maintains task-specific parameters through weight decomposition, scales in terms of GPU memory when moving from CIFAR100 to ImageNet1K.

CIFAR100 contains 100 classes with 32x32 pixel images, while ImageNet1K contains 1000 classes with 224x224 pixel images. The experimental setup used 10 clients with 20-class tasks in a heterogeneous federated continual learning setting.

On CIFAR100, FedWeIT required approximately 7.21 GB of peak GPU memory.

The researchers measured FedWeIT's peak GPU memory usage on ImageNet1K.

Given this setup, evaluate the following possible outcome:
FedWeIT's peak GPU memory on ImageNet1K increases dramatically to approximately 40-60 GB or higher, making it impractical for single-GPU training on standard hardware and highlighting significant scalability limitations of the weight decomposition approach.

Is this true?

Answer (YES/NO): YES